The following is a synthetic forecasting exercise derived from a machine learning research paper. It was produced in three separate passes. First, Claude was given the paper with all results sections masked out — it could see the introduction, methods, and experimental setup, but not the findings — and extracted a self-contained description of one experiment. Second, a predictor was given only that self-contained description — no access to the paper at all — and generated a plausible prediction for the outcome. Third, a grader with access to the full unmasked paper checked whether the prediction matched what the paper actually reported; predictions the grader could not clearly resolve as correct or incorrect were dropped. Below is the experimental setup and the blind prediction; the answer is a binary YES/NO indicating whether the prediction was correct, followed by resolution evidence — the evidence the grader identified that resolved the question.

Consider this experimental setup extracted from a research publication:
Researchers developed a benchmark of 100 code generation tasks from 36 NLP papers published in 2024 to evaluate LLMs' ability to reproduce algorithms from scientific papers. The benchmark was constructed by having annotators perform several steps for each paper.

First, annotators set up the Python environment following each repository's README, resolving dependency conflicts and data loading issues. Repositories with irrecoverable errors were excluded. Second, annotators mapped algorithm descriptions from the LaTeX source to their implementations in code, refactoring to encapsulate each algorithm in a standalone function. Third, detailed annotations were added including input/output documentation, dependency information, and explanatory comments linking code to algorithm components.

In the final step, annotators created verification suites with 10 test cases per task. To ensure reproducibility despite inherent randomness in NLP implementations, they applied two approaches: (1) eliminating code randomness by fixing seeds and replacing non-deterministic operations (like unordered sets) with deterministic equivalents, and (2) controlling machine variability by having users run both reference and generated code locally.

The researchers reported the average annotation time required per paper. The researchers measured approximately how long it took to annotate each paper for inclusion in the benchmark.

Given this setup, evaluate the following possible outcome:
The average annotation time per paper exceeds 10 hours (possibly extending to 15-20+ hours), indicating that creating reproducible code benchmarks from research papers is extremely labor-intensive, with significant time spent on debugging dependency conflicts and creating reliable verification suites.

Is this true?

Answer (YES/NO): YES